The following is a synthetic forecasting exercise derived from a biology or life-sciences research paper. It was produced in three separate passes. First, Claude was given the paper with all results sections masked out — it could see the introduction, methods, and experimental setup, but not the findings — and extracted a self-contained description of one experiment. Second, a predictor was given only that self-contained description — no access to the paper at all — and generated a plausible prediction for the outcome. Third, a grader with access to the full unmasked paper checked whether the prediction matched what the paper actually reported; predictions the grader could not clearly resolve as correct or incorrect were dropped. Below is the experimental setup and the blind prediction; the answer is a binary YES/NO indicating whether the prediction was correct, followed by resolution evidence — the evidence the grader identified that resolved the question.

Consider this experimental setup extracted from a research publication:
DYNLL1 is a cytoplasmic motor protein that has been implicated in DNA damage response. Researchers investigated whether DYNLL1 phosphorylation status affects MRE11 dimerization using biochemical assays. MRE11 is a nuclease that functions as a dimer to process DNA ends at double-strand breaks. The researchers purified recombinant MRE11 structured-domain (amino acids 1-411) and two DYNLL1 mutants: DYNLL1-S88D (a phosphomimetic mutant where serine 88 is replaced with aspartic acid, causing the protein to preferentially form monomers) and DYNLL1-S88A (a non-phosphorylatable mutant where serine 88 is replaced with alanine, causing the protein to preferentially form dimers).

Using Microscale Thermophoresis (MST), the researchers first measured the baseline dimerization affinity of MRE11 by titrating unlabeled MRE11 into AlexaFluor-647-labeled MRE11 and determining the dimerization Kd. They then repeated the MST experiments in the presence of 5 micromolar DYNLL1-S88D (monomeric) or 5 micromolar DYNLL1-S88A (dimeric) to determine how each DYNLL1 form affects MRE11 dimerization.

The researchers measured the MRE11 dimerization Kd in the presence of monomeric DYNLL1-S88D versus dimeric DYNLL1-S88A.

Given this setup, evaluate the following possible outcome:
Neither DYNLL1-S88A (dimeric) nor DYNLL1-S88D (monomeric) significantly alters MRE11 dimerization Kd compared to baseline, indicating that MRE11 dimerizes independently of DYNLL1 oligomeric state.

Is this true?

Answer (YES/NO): NO